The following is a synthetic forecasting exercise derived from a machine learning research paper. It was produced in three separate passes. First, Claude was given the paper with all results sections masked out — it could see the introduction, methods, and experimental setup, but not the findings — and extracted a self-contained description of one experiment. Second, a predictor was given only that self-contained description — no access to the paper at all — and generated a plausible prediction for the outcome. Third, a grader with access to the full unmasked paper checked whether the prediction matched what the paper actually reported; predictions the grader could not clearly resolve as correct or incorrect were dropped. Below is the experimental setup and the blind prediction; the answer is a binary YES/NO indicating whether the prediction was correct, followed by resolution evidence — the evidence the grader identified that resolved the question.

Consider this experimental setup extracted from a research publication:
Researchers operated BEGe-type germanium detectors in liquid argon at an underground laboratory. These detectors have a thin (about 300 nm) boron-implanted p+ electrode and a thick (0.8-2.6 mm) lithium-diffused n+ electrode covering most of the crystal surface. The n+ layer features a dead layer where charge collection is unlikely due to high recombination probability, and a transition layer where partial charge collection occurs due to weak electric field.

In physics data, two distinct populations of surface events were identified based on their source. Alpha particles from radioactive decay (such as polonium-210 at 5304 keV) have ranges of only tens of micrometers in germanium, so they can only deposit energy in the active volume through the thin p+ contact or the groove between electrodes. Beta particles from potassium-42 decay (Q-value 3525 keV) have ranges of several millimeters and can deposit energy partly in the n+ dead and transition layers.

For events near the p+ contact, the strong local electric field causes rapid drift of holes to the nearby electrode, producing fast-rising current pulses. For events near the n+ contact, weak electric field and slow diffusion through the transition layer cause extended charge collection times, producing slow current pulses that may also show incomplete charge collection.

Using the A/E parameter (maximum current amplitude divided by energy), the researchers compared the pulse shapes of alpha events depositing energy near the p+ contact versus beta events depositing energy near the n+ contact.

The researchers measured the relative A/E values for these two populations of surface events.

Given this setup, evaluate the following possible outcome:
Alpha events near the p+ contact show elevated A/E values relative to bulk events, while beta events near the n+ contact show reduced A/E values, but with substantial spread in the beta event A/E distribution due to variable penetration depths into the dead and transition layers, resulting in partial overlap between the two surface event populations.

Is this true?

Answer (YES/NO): NO